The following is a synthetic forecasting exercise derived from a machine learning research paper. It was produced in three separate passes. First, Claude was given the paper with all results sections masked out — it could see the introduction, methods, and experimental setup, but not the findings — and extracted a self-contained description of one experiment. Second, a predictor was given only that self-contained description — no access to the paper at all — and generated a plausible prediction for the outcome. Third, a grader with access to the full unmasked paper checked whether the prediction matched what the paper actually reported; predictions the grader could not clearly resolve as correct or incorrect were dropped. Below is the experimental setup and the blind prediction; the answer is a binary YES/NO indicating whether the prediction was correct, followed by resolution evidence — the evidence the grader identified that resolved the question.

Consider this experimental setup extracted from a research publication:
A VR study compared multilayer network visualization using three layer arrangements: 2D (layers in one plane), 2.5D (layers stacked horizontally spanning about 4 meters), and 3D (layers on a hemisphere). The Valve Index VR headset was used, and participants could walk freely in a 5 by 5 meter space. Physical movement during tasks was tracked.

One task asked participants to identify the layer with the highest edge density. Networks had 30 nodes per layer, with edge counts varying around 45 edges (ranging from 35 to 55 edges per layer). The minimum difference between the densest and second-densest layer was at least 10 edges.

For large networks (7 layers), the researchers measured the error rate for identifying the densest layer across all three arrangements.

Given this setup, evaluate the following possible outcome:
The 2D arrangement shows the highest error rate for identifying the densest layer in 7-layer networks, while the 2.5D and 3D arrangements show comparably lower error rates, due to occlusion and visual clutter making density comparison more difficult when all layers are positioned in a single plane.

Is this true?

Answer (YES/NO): NO